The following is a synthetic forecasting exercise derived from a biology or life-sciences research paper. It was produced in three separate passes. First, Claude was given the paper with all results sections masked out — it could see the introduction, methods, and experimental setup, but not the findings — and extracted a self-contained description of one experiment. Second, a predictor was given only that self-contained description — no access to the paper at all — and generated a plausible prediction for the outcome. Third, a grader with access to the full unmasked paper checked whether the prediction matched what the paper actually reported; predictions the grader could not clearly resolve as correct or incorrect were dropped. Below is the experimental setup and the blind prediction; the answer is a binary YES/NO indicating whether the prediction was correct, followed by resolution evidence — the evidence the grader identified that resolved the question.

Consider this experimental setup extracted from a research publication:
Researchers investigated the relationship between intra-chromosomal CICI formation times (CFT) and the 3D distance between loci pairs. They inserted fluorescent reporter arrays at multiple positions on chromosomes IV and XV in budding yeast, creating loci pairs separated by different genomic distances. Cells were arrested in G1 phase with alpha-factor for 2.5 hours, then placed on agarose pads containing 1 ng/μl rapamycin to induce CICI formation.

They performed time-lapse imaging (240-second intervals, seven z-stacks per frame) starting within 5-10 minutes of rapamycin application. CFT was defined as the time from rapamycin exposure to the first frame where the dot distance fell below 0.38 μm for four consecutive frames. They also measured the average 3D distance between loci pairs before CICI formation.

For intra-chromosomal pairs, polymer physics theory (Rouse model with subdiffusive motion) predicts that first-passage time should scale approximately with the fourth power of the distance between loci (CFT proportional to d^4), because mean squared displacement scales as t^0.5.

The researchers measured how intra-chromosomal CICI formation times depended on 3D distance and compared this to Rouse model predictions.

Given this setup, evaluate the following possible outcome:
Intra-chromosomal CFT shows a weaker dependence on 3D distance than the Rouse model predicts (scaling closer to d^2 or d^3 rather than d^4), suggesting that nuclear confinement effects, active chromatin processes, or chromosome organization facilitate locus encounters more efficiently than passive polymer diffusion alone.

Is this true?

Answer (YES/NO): YES